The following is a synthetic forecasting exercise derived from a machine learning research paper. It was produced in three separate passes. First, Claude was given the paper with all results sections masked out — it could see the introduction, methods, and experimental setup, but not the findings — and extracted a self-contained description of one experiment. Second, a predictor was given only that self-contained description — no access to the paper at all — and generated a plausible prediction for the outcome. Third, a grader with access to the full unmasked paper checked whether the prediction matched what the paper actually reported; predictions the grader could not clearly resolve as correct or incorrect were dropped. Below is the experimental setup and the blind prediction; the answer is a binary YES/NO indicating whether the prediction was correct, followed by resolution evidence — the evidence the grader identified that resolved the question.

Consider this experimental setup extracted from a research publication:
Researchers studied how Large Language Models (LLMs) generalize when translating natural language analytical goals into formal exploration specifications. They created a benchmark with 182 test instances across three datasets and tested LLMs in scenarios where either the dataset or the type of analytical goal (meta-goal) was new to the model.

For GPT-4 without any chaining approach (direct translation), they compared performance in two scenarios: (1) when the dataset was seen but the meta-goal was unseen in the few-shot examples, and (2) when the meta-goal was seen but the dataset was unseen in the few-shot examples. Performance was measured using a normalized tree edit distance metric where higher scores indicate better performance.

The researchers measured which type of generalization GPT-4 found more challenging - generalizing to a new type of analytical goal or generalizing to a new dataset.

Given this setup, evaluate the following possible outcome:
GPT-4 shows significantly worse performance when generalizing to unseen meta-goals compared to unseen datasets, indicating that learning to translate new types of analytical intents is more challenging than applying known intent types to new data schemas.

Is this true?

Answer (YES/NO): YES